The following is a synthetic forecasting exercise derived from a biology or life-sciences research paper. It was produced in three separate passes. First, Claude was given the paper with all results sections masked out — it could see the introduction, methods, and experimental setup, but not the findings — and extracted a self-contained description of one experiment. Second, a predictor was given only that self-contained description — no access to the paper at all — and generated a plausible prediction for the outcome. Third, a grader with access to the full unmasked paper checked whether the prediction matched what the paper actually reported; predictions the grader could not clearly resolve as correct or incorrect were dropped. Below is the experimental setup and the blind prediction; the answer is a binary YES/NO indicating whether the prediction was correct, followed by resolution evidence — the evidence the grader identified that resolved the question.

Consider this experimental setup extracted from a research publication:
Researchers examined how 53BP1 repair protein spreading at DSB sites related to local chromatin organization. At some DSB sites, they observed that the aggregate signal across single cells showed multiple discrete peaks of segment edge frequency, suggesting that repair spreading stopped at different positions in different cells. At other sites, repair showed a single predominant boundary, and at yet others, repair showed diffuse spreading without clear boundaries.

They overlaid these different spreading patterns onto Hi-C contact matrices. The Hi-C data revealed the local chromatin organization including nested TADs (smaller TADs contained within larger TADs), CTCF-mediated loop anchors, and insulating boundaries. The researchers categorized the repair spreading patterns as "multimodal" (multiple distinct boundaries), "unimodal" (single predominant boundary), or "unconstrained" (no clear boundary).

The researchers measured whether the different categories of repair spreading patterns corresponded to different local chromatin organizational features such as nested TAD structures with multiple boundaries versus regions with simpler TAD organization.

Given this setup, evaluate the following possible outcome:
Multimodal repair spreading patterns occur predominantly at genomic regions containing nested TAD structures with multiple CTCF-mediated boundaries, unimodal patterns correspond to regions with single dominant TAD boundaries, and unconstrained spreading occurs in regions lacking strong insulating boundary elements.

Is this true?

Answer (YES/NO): YES